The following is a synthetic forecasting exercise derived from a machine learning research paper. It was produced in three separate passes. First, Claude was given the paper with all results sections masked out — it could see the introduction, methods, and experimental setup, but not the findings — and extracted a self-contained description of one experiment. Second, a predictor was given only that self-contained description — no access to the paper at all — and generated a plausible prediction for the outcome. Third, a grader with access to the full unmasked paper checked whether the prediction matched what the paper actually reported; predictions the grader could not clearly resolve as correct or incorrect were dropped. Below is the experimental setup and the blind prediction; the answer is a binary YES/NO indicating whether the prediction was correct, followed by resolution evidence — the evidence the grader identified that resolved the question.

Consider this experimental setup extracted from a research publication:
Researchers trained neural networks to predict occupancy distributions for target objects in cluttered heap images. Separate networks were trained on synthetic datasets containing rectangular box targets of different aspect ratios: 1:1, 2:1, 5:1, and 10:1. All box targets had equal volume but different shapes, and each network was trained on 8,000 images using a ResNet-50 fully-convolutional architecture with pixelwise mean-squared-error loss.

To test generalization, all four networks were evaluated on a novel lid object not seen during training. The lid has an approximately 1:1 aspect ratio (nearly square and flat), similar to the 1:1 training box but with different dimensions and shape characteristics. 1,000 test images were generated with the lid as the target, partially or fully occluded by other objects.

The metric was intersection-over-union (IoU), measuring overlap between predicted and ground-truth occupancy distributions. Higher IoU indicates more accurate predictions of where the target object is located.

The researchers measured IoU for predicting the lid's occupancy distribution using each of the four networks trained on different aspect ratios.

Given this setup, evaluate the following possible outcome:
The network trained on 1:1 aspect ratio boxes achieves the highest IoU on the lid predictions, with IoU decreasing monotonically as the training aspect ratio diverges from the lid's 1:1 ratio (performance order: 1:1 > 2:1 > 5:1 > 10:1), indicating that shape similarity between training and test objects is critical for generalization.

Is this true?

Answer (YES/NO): NO